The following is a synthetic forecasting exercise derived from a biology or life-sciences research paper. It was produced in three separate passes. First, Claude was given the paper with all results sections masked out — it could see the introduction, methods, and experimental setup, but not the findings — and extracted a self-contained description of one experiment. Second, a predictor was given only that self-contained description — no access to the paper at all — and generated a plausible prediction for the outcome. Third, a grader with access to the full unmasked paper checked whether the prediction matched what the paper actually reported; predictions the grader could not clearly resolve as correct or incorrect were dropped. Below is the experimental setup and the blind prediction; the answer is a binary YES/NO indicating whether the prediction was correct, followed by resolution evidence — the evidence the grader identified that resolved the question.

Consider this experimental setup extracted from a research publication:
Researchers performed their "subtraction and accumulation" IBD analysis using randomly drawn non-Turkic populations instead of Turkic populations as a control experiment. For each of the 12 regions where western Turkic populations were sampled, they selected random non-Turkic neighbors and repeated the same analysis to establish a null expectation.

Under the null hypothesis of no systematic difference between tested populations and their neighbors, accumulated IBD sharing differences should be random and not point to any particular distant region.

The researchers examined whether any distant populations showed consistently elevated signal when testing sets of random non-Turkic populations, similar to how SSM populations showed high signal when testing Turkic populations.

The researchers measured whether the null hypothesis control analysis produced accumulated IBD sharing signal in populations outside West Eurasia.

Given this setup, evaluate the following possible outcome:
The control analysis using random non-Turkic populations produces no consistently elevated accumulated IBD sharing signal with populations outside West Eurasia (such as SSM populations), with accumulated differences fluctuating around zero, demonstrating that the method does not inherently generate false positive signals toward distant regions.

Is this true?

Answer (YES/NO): YES